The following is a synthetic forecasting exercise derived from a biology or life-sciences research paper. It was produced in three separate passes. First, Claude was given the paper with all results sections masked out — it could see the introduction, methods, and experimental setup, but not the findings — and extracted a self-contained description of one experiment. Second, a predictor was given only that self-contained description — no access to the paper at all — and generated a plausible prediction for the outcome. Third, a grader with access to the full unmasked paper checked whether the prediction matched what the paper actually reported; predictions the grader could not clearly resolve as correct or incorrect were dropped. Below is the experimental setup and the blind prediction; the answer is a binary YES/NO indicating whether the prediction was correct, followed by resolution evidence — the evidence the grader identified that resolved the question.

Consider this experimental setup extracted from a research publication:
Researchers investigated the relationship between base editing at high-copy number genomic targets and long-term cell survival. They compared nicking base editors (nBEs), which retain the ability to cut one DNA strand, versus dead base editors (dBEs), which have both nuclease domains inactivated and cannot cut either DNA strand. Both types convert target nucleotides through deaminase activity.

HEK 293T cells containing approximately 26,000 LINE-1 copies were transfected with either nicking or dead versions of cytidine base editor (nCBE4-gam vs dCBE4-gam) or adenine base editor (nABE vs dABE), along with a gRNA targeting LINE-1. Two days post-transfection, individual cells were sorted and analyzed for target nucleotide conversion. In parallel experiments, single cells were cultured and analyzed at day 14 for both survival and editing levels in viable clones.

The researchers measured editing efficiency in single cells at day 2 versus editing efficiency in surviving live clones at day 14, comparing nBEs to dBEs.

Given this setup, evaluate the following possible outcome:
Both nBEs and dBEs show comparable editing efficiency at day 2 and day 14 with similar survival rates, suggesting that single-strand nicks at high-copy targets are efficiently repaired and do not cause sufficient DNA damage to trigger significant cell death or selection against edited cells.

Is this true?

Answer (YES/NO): NO